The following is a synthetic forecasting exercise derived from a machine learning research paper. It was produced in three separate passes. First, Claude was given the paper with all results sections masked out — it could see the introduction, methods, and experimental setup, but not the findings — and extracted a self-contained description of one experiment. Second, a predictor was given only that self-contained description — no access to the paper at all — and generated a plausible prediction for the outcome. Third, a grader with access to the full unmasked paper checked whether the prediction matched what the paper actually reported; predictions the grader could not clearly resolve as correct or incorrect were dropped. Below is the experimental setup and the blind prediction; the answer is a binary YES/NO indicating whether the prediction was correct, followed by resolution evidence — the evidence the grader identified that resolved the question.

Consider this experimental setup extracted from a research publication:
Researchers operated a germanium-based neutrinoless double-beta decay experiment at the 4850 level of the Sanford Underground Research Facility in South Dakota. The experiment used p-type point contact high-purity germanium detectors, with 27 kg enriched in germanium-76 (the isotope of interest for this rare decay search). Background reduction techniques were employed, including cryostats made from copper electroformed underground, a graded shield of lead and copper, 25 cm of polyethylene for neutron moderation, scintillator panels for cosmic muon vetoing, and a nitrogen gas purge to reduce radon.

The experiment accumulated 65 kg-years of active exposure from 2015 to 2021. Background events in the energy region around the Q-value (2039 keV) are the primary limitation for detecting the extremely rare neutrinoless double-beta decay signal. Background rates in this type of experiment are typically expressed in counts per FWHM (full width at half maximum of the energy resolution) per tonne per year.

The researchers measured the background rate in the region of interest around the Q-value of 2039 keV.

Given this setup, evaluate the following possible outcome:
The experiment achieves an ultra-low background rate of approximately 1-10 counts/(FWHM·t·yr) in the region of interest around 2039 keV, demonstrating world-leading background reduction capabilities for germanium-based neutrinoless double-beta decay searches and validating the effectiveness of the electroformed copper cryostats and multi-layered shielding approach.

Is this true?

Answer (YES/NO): NO